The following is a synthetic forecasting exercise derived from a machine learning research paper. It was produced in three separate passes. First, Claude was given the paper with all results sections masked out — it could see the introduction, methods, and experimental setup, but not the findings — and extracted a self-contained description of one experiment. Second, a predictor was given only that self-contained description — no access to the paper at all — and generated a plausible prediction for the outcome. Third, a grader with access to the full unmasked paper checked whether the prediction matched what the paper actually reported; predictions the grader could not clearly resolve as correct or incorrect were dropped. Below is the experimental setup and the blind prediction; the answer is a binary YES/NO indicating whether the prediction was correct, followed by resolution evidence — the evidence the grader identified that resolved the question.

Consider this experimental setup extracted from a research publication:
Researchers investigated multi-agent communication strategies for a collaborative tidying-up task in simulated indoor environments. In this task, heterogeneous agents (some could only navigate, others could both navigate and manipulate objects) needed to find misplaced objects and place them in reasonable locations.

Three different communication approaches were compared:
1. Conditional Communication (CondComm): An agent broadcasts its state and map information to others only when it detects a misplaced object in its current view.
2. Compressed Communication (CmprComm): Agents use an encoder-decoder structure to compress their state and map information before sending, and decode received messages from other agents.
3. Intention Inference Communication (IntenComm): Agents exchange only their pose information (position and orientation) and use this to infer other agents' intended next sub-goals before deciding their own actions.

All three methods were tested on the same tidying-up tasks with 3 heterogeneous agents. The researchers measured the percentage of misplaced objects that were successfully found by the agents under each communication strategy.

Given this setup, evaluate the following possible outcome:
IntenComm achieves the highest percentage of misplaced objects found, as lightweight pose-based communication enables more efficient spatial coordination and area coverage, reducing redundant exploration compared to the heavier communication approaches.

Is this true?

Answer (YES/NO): NO